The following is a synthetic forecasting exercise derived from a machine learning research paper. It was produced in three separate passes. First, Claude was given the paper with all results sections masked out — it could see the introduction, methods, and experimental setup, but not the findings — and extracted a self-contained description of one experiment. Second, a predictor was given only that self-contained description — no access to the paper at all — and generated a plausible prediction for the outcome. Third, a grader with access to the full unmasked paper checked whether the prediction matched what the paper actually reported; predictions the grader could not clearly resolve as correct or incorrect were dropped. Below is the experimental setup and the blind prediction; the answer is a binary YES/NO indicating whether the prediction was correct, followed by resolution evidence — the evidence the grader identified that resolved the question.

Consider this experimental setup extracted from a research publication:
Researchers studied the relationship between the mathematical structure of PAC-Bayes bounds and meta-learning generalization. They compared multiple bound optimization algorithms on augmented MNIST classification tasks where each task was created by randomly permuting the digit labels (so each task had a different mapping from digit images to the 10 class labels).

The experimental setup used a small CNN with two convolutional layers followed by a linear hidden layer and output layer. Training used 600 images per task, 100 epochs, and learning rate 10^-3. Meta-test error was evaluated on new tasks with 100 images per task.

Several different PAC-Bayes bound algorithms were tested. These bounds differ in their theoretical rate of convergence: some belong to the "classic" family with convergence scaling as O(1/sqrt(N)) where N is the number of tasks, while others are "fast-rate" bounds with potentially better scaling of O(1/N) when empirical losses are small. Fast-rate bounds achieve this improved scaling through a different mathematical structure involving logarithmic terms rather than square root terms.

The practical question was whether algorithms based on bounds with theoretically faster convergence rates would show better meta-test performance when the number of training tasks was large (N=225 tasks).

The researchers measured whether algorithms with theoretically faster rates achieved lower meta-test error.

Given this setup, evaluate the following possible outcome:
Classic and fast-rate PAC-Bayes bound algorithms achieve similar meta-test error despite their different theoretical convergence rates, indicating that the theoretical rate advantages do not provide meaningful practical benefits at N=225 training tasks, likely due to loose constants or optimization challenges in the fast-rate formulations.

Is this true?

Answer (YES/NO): NO